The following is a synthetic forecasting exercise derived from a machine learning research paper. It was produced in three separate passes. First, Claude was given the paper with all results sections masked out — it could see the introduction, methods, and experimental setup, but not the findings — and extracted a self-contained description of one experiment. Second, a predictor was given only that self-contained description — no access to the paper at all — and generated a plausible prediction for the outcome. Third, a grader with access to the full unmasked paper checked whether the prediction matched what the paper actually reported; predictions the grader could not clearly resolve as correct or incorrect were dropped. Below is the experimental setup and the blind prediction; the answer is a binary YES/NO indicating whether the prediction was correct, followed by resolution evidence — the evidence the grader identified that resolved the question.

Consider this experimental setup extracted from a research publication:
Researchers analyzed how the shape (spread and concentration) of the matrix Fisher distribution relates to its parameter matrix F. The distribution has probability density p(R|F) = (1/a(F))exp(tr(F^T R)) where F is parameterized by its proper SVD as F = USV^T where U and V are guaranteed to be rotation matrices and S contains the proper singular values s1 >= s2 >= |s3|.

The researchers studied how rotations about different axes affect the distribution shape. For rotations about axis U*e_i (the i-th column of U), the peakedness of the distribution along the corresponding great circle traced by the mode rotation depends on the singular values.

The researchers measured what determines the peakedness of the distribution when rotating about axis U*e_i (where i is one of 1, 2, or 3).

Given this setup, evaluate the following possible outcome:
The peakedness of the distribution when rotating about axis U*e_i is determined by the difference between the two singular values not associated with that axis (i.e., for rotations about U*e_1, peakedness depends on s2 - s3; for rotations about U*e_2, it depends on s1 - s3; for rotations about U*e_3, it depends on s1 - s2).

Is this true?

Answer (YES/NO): NO